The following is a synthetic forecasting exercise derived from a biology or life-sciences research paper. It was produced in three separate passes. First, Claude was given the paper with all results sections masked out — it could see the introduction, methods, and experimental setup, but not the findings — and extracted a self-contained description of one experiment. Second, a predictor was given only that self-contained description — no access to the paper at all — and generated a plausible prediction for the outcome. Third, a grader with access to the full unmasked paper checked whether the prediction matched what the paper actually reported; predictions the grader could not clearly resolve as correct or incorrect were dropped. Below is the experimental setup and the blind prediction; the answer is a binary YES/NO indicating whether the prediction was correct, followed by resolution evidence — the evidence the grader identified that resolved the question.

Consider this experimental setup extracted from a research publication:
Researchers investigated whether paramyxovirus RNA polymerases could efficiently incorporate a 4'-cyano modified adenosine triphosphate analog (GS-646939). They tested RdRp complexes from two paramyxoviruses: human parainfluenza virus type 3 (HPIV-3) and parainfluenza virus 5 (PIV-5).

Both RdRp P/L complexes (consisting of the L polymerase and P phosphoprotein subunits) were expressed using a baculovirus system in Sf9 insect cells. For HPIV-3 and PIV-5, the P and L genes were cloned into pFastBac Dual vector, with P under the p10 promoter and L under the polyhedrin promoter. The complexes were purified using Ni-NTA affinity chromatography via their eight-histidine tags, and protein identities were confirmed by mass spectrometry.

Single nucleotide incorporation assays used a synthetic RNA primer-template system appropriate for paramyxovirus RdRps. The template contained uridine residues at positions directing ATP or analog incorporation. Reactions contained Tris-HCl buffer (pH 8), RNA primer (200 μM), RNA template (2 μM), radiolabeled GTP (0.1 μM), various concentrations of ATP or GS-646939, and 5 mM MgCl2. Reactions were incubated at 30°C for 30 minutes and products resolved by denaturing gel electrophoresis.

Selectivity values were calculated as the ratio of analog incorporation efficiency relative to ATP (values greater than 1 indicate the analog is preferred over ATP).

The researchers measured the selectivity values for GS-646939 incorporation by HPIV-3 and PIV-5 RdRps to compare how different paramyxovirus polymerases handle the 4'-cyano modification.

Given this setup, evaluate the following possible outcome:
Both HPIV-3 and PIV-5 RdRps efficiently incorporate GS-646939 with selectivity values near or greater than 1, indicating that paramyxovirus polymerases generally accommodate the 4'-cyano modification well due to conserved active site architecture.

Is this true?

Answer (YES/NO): NO